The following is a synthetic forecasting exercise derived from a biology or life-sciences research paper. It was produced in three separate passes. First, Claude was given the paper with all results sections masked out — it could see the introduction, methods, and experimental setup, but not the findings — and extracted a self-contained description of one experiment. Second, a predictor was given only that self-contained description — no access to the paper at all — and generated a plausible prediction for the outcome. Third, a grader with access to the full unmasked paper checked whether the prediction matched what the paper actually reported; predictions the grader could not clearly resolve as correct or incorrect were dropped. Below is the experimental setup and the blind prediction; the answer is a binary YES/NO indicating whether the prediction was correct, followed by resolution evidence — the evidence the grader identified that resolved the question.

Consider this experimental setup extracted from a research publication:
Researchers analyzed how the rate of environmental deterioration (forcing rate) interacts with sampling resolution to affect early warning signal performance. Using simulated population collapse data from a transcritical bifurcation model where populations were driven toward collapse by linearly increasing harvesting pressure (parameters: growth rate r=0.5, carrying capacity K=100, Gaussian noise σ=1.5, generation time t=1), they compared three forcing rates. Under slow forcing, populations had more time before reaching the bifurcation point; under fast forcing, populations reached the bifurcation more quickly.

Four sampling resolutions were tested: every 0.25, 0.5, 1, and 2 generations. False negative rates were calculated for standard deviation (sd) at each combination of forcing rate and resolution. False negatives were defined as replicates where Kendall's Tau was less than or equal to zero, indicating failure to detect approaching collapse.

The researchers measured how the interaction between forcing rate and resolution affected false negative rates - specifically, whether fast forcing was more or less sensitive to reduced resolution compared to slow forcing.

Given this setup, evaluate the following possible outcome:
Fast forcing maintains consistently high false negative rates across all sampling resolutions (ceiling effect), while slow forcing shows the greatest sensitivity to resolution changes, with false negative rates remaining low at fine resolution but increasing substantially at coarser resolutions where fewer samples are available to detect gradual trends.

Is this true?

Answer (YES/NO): NO